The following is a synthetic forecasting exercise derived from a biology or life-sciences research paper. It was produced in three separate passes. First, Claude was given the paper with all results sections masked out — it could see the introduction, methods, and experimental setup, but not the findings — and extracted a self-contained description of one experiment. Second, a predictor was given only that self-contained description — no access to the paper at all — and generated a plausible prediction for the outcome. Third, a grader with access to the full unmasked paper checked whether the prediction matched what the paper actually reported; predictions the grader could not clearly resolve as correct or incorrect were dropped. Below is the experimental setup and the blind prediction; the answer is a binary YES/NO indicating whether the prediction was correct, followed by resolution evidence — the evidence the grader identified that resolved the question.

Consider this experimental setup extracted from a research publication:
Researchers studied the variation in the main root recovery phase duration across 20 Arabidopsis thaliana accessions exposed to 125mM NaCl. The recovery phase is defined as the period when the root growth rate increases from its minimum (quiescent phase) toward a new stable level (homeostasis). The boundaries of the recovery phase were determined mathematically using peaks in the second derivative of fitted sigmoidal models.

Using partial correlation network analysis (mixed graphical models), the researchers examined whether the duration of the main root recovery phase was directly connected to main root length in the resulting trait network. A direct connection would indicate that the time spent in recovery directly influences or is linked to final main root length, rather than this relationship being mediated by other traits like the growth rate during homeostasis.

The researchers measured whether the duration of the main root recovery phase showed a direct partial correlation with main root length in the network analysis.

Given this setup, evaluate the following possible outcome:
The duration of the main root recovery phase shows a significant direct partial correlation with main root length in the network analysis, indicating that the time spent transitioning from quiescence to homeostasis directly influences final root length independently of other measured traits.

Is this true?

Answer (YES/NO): YES